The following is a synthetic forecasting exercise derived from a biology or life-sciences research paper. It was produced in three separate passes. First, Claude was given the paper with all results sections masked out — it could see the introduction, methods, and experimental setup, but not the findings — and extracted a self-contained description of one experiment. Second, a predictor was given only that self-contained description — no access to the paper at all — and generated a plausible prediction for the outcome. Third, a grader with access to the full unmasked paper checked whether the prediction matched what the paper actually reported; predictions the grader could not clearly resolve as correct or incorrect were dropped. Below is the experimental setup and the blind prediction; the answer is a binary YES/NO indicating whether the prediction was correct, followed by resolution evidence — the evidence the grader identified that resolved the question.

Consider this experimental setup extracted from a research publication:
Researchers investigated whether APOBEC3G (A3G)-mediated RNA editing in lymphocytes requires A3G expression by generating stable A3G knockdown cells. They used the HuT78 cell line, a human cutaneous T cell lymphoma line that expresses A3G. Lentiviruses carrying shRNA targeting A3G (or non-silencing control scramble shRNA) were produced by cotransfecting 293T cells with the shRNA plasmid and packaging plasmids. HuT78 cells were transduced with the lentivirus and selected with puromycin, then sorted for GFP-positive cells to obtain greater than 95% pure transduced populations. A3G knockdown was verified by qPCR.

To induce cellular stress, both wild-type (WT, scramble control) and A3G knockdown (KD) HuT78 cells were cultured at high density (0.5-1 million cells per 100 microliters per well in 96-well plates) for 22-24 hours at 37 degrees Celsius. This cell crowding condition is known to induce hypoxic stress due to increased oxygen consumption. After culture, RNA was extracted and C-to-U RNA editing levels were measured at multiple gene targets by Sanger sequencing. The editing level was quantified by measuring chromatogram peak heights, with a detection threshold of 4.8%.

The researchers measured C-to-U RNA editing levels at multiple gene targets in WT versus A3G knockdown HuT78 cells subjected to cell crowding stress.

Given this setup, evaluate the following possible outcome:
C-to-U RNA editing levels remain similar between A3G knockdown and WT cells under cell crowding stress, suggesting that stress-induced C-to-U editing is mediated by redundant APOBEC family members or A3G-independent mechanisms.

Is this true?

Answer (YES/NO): NO